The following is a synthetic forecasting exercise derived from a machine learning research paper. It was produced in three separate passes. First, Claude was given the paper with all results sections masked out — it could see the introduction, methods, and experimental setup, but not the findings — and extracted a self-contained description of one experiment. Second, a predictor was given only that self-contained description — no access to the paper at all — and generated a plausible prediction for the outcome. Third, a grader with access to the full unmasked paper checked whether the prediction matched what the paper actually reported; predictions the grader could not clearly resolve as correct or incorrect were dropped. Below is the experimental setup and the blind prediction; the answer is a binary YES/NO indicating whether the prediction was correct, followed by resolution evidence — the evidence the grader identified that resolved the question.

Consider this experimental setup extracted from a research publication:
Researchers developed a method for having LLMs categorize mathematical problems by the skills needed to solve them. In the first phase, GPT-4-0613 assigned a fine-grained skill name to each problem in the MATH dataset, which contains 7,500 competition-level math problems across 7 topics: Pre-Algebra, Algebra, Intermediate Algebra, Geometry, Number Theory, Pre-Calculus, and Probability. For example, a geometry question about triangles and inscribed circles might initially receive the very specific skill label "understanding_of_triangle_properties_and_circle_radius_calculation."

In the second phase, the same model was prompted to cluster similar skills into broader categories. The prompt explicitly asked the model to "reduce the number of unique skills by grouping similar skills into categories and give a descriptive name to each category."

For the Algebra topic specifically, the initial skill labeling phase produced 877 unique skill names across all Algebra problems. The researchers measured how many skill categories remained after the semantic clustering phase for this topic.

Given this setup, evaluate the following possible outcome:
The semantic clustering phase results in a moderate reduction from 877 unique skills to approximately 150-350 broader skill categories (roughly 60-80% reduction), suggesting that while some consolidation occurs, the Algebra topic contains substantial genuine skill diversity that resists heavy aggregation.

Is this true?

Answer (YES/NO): NO